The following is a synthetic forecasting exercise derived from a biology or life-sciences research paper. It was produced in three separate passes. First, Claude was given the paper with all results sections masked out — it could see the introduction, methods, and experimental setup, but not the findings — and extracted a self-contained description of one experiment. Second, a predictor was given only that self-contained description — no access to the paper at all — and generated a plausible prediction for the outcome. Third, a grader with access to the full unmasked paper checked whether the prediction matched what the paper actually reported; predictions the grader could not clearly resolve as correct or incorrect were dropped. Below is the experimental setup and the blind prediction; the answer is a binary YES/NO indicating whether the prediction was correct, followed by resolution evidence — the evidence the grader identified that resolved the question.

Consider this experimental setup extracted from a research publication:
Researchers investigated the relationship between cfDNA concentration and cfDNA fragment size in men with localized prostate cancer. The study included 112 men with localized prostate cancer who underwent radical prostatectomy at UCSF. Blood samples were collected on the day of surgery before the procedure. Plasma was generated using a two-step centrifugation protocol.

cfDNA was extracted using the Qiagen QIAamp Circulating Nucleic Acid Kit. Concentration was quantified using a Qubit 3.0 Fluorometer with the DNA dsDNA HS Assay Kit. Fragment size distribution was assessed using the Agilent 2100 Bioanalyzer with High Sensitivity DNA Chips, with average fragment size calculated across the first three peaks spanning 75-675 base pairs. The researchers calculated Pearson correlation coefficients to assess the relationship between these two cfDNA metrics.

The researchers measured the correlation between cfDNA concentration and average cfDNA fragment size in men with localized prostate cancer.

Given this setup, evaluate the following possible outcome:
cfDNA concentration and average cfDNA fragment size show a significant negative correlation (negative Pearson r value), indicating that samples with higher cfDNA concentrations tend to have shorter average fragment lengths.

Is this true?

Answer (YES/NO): NO